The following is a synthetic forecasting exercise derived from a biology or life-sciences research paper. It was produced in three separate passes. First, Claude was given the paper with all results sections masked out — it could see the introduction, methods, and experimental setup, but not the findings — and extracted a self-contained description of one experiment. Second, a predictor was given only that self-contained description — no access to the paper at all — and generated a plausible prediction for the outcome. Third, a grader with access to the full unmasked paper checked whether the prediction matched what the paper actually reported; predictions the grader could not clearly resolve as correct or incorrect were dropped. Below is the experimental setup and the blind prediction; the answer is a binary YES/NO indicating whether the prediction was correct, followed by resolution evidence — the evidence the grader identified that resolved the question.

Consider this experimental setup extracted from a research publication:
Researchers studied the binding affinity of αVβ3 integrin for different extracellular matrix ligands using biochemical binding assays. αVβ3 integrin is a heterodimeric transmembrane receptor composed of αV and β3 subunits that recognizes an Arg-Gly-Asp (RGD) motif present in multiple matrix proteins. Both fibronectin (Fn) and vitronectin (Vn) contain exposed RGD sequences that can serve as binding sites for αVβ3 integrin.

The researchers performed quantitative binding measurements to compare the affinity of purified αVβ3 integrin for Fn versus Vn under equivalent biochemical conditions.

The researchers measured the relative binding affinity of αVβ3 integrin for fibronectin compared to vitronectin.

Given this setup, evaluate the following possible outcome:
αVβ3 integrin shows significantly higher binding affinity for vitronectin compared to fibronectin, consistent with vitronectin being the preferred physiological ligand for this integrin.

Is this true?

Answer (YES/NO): YES